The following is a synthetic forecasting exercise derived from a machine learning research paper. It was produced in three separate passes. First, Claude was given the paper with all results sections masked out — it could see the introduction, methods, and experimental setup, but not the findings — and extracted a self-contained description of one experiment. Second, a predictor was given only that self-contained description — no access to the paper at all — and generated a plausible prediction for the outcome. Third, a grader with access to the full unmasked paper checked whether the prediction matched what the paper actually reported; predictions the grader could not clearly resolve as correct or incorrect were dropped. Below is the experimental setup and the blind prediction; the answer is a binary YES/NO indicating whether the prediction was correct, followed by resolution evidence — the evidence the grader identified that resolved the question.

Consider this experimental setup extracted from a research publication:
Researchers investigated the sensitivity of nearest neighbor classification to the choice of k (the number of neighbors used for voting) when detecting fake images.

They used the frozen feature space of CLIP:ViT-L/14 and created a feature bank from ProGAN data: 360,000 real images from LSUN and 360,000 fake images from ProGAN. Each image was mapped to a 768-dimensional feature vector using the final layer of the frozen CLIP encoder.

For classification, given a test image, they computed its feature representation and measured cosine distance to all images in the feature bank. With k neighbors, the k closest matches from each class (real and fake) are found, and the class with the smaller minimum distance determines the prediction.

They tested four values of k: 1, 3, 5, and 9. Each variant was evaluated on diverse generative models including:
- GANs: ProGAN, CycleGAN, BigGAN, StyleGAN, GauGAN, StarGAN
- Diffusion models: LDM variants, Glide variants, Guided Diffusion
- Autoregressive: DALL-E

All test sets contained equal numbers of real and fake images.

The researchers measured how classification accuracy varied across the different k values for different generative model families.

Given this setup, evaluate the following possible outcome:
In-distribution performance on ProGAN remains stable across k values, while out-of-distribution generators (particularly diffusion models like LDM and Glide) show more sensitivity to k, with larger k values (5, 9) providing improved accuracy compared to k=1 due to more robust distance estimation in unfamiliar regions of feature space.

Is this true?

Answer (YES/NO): YES